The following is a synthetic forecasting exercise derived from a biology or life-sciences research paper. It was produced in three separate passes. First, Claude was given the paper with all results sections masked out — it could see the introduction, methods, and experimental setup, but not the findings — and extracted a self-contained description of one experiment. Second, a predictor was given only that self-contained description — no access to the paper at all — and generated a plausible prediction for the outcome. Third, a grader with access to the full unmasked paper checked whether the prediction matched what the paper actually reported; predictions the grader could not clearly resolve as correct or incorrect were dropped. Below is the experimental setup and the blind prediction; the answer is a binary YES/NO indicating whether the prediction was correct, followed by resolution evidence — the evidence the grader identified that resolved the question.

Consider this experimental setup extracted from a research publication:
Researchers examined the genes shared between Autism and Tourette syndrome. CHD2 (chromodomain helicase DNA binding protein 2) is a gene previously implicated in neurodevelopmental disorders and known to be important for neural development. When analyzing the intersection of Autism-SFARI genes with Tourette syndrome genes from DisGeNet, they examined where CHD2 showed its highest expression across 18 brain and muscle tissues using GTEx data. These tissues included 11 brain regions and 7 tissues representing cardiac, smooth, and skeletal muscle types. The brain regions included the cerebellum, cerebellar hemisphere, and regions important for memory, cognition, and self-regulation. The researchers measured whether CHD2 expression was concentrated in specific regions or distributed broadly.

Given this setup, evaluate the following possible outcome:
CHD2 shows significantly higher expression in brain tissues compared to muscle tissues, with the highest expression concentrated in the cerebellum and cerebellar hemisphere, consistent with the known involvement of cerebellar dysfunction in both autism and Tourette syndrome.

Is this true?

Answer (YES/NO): NO